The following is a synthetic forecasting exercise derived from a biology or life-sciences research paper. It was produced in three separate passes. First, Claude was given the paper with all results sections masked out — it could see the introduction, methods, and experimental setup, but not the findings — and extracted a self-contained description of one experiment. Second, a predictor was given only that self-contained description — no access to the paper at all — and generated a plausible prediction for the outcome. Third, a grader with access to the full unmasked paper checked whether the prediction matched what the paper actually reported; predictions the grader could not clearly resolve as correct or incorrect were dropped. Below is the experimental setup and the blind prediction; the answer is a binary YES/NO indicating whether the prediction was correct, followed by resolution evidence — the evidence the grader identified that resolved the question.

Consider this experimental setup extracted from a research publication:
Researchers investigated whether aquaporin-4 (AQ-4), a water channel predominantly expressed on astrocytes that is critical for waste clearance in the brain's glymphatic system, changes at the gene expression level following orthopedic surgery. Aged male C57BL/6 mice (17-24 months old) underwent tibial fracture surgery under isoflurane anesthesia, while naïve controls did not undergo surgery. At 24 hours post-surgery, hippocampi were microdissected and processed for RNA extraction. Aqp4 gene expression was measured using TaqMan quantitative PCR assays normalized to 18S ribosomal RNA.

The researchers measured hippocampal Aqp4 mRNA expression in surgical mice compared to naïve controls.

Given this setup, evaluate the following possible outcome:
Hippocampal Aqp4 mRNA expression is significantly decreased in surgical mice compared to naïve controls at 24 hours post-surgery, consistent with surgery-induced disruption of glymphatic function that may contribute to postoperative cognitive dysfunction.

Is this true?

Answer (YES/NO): YES